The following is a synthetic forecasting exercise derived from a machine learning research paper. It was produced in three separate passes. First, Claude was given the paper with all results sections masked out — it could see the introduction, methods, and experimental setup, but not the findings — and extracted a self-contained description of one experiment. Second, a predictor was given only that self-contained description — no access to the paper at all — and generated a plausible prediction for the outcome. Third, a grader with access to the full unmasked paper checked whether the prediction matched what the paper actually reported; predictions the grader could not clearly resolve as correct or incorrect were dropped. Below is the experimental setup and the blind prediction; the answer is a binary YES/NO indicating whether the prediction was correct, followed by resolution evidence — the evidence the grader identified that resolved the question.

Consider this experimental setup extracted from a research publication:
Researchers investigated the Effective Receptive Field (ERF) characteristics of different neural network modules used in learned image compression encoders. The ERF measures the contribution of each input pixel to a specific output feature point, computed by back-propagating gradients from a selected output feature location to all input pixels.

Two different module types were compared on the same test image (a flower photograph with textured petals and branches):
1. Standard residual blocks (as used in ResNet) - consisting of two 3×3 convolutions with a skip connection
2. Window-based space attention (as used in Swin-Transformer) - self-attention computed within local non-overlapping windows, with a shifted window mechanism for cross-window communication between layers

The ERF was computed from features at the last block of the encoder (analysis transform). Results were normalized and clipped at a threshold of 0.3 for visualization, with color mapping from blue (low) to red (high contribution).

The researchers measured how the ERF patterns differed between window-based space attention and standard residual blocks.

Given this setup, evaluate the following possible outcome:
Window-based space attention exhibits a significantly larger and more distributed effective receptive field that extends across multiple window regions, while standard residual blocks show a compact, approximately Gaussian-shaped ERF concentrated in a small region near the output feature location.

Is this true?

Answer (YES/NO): NO